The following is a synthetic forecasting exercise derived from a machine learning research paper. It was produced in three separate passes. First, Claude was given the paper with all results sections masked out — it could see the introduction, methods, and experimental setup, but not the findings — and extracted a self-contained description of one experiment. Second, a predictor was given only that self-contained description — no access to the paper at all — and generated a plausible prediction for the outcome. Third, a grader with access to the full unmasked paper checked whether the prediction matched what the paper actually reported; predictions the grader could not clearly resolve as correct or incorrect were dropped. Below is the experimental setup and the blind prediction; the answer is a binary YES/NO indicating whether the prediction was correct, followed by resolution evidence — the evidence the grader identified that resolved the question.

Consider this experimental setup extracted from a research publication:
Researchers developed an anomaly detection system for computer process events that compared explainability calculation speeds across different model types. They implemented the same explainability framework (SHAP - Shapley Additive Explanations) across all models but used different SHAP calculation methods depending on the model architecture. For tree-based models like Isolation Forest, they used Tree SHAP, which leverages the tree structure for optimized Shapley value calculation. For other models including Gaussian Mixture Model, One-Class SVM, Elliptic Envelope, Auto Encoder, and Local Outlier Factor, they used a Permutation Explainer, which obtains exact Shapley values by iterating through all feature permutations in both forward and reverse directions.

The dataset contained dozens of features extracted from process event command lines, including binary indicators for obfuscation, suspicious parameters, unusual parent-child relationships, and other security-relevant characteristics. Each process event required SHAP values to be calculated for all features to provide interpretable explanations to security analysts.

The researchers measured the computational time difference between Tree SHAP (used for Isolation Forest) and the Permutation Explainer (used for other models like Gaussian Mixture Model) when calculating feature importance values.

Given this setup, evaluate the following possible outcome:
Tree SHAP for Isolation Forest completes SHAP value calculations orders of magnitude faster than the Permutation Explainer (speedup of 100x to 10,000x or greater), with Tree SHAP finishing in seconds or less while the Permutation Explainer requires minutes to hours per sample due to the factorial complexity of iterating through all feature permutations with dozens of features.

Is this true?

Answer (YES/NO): NO